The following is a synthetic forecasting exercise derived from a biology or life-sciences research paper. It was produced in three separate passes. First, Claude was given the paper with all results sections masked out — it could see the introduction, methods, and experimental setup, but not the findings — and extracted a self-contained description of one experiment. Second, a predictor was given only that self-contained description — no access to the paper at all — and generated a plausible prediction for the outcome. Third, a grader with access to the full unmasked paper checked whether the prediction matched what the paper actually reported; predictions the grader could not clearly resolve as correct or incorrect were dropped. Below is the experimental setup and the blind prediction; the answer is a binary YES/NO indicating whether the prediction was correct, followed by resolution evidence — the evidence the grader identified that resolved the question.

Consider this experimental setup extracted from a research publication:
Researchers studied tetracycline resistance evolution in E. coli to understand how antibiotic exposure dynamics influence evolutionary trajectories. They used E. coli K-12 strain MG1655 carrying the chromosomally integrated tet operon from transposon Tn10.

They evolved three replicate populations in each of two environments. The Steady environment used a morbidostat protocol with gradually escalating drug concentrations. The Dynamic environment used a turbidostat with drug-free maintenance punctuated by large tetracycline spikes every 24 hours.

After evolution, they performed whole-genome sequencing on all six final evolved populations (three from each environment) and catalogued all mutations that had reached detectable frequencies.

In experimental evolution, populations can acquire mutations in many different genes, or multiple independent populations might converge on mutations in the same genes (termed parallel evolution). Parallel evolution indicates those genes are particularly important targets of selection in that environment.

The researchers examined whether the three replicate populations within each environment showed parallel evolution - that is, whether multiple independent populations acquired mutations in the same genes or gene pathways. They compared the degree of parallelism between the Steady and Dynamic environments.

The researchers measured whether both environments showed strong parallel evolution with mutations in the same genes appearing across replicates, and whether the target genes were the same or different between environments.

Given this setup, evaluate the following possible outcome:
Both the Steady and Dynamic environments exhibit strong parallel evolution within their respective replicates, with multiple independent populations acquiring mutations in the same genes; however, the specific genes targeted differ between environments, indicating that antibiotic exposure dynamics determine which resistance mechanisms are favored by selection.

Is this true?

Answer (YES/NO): YES